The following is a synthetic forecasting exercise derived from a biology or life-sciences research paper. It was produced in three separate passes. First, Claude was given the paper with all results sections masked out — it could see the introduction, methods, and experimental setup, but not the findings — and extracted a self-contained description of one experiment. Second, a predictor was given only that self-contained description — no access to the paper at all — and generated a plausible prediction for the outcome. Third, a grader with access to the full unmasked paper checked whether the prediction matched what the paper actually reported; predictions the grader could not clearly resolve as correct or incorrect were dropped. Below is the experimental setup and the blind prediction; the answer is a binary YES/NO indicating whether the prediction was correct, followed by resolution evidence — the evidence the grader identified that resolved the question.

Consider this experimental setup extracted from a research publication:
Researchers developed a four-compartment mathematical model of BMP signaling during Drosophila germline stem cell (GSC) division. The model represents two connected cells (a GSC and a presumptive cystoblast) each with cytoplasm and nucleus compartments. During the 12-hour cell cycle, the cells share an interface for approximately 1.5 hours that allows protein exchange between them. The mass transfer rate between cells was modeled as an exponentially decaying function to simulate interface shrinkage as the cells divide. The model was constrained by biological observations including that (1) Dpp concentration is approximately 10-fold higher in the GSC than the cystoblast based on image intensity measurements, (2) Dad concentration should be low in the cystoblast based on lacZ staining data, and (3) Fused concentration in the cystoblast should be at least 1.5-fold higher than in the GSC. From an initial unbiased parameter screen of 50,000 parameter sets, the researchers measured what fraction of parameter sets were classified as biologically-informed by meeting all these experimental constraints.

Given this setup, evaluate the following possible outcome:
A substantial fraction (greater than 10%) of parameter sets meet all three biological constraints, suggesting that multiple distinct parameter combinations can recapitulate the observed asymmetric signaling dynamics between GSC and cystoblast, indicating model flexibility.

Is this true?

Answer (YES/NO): NO